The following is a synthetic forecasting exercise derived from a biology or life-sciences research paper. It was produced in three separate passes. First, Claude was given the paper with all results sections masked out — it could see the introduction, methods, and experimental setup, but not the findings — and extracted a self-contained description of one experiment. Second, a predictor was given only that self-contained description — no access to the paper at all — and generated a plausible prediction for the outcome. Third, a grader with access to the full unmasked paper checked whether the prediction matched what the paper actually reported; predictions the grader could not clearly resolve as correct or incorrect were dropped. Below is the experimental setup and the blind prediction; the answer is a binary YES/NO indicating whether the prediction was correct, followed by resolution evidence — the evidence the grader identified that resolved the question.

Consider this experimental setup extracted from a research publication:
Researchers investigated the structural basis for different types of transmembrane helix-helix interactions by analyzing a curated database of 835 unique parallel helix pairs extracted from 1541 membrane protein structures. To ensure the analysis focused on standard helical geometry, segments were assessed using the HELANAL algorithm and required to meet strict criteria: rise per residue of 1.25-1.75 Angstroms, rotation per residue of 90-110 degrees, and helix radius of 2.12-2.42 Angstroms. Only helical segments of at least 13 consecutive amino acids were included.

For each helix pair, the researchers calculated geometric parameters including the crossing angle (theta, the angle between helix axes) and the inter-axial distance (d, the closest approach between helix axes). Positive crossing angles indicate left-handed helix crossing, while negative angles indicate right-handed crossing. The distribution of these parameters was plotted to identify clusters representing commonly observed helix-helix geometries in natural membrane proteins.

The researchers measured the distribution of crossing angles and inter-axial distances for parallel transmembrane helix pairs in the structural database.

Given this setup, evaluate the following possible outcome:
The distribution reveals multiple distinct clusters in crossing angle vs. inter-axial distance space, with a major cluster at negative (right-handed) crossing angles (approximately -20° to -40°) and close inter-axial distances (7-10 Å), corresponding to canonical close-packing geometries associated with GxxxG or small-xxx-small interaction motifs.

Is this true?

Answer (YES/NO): NO